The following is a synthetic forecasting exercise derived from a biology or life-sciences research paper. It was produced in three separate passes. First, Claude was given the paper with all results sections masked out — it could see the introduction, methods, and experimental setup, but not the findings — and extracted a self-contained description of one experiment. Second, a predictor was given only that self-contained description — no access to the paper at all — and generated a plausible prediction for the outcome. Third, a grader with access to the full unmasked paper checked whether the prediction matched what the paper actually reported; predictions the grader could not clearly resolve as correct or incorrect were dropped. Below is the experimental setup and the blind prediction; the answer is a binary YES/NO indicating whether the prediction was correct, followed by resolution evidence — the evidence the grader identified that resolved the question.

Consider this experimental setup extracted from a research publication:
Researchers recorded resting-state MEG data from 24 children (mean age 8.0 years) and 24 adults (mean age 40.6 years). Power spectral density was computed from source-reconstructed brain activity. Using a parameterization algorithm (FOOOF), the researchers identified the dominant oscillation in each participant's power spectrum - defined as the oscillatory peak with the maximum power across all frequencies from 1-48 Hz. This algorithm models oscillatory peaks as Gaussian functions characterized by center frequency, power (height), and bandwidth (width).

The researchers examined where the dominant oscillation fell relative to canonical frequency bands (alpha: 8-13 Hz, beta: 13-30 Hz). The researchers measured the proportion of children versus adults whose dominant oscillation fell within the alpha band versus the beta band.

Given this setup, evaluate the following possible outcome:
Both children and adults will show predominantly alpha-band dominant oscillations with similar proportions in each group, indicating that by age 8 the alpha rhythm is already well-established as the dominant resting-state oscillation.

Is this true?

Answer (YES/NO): NO